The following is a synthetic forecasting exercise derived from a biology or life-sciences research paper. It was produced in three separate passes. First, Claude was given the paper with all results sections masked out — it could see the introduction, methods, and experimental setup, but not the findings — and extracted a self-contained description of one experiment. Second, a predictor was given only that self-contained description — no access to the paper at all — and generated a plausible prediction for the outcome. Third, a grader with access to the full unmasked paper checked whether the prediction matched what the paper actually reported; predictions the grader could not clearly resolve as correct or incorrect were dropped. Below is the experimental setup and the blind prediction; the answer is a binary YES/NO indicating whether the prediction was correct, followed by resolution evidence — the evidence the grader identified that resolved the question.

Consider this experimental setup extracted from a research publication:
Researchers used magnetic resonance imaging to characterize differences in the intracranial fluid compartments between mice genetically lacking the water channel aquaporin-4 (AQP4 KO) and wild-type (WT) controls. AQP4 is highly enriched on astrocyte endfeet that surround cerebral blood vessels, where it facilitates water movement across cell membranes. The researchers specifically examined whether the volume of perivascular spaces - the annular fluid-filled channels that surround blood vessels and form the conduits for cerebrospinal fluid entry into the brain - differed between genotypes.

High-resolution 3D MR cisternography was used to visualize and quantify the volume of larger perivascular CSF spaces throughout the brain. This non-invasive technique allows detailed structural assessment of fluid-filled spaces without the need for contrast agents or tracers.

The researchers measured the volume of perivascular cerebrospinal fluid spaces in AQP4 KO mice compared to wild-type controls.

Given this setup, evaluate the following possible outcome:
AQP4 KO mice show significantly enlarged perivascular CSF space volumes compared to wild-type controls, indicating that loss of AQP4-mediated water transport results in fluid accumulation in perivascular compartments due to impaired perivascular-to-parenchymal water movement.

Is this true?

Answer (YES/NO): NO